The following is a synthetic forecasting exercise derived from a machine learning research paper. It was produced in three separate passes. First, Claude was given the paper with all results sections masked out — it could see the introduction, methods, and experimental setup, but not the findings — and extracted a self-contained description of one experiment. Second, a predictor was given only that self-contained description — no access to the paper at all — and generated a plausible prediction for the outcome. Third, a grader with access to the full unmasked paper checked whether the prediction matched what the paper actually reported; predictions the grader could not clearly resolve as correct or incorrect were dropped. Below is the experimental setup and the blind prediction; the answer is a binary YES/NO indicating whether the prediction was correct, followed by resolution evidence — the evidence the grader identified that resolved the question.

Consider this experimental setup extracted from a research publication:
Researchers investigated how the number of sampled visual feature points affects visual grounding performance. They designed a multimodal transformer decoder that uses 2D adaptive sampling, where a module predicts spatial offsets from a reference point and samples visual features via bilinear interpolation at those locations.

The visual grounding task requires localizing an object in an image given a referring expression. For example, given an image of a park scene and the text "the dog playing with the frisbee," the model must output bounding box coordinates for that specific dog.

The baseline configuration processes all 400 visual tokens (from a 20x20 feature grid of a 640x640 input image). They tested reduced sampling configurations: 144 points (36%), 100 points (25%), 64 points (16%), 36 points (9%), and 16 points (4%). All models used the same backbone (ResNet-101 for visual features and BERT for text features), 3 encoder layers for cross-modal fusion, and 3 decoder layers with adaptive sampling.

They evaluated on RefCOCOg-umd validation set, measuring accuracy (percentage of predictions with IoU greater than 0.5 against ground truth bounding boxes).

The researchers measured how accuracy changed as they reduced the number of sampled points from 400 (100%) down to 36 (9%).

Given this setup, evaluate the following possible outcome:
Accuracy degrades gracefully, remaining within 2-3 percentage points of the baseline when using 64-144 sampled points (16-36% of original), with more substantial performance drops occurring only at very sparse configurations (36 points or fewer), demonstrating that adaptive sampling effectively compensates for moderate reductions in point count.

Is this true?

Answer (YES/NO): NO